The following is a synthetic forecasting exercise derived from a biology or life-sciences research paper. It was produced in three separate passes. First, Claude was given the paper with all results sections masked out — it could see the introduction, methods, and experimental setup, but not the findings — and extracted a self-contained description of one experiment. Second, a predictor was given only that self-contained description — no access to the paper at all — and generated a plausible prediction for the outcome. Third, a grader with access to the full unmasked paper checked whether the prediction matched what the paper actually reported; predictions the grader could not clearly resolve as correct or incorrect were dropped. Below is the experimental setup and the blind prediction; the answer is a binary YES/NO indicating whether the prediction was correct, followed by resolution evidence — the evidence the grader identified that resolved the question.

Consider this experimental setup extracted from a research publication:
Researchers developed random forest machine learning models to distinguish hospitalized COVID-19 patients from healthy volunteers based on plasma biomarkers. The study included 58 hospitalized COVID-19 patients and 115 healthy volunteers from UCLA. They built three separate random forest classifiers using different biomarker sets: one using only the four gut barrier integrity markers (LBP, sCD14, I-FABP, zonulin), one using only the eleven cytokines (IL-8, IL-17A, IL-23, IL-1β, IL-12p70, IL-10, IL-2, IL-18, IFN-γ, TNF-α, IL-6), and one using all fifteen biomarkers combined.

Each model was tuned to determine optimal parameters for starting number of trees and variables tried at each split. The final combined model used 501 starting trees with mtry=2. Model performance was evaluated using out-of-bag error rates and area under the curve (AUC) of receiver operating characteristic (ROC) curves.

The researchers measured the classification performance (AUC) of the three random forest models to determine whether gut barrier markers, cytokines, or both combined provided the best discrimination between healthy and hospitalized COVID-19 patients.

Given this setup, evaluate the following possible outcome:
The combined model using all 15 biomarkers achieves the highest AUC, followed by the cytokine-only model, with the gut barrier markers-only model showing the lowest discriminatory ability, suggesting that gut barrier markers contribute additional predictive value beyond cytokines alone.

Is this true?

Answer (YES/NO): YES